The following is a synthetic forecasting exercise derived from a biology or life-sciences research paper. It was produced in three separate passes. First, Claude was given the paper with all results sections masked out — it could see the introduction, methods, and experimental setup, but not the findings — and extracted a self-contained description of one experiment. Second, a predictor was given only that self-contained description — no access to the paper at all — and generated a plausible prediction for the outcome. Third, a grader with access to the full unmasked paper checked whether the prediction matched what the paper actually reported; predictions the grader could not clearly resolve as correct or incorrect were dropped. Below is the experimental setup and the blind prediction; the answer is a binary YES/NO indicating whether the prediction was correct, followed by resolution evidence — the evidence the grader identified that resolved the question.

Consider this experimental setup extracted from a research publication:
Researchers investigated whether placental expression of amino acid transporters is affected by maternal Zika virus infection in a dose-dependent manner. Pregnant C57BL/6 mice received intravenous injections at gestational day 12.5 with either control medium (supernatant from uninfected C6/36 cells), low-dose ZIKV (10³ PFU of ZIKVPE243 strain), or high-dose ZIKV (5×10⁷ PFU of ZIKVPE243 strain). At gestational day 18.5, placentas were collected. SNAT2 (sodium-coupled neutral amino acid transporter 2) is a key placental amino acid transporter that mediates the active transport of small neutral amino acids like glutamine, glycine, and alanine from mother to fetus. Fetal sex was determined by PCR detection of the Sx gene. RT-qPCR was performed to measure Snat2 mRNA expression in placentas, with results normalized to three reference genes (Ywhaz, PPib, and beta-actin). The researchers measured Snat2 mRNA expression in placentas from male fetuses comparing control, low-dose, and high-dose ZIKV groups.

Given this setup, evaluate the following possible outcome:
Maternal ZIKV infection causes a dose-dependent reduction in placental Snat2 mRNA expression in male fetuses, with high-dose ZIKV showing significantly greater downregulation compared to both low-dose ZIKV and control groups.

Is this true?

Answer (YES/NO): NO